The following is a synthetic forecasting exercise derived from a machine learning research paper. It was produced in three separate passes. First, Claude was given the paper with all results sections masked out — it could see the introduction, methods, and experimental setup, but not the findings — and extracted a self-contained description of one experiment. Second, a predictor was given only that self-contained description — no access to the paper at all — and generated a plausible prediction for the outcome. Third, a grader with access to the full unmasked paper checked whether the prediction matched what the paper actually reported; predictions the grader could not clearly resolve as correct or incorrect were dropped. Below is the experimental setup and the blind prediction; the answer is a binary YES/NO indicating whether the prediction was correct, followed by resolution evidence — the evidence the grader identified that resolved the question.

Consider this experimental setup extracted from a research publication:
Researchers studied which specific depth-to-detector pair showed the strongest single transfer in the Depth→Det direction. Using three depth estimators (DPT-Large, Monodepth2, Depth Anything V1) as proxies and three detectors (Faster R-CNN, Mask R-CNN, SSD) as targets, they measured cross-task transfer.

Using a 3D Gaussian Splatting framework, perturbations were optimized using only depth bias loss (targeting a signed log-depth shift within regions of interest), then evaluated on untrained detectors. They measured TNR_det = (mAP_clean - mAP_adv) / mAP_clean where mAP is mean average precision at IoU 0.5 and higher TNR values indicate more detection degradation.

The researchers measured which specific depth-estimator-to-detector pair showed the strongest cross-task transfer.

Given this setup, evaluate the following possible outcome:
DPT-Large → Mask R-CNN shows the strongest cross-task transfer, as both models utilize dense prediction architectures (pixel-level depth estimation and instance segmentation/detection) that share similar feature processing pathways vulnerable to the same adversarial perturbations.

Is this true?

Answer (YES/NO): NO